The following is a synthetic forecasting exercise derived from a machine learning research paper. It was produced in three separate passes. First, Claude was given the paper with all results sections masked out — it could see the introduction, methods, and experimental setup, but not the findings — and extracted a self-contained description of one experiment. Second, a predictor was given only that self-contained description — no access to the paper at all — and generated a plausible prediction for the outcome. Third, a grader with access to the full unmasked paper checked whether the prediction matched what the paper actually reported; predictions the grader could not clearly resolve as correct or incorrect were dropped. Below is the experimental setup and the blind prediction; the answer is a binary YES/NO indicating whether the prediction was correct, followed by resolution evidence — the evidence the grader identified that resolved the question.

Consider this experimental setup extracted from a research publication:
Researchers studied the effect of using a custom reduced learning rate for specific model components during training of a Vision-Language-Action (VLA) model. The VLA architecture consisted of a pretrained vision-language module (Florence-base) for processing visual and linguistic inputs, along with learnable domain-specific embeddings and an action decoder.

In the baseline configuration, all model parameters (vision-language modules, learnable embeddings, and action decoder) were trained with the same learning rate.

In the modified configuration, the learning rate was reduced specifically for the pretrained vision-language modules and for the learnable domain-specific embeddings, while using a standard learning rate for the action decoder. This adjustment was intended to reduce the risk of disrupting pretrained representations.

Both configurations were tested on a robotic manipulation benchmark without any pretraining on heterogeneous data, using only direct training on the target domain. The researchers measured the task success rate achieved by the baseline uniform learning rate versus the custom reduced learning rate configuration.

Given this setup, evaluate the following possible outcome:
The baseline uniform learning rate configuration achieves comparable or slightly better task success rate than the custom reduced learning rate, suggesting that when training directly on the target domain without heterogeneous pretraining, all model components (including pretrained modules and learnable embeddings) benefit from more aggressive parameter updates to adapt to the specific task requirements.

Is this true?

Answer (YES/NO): NO